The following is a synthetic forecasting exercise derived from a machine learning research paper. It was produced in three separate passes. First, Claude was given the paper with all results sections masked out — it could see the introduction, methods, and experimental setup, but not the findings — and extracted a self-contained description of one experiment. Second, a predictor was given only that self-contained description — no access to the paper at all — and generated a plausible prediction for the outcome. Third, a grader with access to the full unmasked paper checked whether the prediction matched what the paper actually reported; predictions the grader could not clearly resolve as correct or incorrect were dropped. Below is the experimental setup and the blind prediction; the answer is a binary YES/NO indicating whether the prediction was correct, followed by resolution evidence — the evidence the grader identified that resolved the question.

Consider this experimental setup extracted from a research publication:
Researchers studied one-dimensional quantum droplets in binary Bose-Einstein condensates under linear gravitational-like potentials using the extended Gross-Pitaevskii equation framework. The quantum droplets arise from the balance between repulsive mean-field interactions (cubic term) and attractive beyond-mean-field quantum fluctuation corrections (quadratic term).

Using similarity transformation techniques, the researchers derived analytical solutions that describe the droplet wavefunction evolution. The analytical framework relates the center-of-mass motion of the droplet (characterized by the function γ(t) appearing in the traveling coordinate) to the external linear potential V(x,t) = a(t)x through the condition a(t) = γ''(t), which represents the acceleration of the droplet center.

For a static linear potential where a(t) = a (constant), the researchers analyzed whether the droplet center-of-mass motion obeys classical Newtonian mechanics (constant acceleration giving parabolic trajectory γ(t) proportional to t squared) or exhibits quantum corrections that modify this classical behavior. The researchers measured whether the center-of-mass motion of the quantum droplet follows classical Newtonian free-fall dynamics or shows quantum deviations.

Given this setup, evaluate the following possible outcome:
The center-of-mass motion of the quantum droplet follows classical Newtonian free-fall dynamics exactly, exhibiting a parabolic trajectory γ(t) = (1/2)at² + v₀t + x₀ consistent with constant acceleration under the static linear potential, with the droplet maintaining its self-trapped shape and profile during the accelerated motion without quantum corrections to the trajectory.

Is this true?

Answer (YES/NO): YES